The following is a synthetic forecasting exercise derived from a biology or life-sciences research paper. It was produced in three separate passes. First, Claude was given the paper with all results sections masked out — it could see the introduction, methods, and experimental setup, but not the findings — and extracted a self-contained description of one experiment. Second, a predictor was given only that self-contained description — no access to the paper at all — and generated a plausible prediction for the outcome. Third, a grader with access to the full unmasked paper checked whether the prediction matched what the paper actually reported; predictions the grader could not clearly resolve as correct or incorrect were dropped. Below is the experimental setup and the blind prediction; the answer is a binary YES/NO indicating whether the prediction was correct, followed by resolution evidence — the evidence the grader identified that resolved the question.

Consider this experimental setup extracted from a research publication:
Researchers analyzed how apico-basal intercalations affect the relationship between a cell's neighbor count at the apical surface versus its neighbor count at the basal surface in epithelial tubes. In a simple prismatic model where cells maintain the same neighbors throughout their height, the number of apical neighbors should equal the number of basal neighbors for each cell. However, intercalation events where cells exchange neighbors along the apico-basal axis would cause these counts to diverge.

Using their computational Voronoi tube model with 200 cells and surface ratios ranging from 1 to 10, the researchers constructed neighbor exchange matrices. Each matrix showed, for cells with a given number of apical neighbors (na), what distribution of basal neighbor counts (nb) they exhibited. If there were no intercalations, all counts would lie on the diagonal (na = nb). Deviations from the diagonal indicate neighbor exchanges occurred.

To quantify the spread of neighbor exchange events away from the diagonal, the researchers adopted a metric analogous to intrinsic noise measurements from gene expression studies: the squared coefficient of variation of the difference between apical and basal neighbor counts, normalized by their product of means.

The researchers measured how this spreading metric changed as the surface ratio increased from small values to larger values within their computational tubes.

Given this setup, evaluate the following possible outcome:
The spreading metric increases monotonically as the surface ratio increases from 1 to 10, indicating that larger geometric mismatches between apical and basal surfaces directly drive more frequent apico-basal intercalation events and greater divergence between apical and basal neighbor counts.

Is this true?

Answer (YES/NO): YES